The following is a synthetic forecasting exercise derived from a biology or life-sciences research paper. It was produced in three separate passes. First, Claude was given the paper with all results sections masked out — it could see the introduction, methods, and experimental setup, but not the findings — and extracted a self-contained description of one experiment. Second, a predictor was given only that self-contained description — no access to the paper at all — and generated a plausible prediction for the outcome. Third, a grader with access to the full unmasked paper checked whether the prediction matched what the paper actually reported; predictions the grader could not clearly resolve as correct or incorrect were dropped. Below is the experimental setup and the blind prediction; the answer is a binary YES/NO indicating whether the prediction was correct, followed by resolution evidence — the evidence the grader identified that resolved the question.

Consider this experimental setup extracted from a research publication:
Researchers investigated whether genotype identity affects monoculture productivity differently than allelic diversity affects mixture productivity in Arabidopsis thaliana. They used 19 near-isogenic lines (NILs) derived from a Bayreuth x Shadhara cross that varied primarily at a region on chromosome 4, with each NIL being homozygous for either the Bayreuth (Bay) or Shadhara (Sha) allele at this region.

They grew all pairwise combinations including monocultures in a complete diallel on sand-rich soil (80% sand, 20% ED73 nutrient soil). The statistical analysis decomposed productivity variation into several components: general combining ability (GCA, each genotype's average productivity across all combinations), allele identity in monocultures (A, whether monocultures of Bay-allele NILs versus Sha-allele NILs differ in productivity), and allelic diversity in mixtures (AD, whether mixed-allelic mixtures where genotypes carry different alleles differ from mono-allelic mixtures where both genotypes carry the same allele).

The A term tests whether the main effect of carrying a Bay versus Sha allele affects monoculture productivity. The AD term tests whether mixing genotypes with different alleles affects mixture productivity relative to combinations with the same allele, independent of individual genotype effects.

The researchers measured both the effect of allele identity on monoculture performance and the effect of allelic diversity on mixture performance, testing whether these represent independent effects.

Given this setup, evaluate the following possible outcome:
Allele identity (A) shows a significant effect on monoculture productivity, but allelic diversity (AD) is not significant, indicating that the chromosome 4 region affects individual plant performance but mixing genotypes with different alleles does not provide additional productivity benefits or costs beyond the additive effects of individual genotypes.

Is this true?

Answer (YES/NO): NO